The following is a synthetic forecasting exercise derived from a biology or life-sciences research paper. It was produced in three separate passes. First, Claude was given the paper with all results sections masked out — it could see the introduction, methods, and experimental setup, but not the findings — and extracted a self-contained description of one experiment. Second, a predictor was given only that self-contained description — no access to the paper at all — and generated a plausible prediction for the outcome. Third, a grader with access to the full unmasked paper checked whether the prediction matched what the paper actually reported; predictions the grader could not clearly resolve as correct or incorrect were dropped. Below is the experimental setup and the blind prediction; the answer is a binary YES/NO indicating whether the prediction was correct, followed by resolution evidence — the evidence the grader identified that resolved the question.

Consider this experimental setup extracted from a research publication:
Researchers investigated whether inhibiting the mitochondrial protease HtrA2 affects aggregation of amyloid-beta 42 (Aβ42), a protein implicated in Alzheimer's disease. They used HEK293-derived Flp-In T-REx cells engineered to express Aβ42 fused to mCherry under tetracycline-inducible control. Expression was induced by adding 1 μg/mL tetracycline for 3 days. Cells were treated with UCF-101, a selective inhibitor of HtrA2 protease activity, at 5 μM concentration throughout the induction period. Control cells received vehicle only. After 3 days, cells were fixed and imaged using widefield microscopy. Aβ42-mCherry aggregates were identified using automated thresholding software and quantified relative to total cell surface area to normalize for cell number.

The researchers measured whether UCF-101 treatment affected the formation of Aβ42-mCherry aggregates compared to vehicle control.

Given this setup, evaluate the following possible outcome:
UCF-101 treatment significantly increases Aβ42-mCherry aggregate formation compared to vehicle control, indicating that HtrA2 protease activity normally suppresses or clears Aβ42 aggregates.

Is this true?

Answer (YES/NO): YES